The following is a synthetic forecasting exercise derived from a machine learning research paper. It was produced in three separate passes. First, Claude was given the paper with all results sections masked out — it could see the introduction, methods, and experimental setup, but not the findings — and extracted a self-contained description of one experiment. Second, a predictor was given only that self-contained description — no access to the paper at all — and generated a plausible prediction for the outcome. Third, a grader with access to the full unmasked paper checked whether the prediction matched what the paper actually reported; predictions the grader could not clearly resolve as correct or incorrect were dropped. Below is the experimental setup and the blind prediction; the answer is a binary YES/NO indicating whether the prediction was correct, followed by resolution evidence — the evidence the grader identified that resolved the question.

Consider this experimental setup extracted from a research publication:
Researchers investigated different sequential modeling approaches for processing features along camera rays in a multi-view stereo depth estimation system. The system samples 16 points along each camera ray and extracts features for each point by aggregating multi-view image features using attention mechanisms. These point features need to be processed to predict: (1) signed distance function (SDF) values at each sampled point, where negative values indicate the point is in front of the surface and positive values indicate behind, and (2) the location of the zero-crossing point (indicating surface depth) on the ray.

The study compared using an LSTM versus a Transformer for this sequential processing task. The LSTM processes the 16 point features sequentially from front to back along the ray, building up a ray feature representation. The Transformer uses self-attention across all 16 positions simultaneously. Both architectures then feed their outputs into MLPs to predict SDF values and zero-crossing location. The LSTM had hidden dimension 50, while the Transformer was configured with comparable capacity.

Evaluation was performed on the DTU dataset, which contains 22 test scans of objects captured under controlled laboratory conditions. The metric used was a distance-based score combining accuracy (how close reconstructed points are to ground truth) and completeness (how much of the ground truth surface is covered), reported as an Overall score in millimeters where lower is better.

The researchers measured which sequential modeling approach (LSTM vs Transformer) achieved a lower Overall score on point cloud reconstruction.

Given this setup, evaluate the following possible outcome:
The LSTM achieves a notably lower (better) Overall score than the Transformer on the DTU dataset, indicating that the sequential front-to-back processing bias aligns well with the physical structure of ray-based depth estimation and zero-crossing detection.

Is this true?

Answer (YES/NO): YES